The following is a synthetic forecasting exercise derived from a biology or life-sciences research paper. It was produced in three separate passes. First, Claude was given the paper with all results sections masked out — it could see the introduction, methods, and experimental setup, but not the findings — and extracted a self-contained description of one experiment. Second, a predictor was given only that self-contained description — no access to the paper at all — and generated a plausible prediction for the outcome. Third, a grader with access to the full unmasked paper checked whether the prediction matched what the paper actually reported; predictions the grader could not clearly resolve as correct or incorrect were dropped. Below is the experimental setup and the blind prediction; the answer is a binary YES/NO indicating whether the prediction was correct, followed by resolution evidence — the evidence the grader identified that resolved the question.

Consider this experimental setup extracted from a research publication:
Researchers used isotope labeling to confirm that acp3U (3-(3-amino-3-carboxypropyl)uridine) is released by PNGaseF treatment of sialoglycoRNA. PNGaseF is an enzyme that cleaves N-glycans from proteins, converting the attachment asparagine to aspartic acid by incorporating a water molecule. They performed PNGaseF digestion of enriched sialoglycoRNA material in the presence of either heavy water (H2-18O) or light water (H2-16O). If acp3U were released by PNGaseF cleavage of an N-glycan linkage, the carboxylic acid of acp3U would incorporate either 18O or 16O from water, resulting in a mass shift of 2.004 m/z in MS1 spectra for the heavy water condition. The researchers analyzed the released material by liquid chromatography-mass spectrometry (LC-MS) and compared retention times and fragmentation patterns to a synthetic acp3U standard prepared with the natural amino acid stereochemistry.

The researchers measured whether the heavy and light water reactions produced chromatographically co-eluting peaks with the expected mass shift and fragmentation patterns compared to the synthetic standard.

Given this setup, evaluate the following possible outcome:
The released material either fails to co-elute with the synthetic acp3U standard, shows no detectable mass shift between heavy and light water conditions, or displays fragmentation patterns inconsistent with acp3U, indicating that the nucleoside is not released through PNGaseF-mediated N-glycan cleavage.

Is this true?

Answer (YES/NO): NO